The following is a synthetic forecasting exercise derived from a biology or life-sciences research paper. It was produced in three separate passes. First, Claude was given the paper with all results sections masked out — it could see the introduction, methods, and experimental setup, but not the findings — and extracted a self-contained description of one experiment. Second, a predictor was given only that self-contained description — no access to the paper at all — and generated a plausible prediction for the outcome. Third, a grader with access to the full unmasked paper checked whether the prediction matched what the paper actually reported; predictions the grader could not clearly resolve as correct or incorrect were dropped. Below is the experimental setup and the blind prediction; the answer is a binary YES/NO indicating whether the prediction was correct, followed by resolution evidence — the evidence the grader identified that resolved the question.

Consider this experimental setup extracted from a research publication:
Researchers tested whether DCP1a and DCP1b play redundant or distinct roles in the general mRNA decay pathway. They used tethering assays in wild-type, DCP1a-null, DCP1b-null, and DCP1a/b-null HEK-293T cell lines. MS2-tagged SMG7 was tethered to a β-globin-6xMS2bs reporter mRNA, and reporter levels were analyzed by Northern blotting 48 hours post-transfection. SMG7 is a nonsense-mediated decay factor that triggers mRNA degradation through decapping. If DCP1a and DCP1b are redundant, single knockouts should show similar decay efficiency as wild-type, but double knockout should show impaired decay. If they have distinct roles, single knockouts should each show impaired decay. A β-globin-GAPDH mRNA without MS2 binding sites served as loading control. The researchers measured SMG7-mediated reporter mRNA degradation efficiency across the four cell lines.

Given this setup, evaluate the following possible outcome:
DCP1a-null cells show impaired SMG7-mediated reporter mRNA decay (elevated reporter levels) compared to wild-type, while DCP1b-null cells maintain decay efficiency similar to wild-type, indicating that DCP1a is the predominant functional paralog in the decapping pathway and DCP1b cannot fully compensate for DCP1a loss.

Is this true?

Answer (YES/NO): NO